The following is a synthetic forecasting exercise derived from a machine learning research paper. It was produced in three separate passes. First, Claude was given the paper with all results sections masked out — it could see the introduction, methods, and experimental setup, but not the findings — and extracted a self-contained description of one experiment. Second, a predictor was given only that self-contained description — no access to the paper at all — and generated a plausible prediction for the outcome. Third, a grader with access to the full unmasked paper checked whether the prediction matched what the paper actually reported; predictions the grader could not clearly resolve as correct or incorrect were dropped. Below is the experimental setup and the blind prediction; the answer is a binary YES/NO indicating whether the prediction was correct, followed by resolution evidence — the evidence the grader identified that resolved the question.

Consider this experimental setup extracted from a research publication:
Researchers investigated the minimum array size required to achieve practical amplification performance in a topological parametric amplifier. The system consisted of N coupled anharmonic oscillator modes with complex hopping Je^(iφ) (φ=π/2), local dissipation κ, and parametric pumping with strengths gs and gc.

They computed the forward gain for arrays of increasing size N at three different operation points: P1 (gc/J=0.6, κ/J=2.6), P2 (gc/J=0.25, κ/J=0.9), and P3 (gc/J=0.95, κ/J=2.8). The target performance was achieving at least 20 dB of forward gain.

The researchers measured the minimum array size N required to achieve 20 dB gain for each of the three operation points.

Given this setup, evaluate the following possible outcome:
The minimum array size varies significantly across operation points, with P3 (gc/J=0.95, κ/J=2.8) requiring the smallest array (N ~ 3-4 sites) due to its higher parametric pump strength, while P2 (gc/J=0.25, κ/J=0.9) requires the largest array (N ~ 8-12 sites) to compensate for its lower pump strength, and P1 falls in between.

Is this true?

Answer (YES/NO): NO